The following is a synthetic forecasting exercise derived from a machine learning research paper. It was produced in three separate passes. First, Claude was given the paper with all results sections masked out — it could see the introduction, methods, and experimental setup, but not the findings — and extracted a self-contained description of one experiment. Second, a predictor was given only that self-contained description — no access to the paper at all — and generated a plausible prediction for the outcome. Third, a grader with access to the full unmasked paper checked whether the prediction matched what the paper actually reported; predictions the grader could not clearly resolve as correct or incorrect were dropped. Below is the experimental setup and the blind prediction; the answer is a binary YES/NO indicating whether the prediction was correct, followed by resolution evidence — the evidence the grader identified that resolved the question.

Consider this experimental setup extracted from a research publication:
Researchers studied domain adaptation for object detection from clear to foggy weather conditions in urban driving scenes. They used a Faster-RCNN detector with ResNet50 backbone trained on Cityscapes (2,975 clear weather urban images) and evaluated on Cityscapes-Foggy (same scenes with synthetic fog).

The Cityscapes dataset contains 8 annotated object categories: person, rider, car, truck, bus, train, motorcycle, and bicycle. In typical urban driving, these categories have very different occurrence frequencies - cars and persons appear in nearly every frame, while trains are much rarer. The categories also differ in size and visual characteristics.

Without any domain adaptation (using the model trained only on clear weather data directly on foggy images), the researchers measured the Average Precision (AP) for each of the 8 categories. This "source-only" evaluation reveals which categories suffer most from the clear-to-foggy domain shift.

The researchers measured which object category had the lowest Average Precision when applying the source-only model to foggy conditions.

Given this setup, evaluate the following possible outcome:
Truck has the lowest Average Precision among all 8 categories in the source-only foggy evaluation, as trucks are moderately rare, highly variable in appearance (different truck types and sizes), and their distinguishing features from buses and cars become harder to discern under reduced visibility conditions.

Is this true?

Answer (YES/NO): NO